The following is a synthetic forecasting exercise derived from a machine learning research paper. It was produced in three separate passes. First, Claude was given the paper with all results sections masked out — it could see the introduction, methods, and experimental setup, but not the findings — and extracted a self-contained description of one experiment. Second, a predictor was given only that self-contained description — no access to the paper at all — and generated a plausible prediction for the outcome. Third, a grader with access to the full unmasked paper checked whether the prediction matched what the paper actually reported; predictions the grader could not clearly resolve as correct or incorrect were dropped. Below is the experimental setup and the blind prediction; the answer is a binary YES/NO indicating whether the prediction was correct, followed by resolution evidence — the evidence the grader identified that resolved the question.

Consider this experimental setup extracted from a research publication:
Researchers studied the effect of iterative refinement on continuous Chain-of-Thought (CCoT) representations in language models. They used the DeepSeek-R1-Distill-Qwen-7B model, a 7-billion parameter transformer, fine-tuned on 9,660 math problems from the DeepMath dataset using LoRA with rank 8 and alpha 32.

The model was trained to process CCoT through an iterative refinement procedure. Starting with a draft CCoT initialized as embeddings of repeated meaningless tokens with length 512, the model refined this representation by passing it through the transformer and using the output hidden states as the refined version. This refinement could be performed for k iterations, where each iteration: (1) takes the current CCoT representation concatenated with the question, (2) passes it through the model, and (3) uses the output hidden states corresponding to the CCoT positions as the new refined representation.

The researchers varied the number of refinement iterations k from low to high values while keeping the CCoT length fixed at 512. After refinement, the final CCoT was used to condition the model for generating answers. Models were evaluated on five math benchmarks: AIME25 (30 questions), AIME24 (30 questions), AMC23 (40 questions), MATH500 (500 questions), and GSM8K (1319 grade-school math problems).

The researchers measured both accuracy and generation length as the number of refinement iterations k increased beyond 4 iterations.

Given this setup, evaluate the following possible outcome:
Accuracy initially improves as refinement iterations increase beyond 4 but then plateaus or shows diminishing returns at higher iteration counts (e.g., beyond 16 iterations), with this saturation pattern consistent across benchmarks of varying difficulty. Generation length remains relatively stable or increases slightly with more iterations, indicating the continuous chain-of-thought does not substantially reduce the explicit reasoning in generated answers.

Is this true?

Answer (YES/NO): NO